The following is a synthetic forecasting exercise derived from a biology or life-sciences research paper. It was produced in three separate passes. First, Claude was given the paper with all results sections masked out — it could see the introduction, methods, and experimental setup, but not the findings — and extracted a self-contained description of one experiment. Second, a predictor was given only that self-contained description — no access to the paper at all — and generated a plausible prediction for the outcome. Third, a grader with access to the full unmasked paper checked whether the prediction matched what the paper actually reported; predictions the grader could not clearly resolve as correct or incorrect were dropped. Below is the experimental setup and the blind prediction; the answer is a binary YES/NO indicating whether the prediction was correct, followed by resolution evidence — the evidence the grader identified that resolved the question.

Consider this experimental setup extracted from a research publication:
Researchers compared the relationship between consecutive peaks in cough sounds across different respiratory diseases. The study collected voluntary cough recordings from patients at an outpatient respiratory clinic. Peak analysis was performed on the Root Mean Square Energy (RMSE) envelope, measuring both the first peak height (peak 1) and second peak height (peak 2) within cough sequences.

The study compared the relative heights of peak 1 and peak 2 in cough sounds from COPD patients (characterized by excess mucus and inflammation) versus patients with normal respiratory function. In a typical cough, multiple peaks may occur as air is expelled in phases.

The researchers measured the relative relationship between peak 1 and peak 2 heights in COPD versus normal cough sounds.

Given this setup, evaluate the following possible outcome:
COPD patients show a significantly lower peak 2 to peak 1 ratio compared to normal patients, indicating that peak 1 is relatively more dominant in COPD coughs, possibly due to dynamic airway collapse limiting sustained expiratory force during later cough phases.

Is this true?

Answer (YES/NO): NO